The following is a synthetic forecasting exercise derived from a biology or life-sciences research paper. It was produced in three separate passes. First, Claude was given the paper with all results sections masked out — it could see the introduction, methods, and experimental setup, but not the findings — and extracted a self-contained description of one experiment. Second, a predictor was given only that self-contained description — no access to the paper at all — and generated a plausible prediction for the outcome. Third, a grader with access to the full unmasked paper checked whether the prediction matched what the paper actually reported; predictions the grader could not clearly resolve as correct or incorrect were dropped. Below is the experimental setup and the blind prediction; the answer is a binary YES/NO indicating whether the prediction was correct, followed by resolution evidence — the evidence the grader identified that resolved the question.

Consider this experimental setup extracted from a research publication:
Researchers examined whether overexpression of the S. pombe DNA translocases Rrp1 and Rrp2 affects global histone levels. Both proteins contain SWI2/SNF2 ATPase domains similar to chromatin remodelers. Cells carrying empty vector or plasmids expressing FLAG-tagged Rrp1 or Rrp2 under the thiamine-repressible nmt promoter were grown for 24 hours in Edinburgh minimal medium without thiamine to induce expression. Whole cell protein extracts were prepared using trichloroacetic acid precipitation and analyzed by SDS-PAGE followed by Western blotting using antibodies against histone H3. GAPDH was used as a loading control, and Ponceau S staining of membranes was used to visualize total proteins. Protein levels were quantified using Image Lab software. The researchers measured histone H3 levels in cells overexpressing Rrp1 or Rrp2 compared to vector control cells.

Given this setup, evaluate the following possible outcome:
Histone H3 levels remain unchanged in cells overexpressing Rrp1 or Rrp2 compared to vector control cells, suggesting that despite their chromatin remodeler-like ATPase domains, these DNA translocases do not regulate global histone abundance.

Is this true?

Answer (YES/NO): NO